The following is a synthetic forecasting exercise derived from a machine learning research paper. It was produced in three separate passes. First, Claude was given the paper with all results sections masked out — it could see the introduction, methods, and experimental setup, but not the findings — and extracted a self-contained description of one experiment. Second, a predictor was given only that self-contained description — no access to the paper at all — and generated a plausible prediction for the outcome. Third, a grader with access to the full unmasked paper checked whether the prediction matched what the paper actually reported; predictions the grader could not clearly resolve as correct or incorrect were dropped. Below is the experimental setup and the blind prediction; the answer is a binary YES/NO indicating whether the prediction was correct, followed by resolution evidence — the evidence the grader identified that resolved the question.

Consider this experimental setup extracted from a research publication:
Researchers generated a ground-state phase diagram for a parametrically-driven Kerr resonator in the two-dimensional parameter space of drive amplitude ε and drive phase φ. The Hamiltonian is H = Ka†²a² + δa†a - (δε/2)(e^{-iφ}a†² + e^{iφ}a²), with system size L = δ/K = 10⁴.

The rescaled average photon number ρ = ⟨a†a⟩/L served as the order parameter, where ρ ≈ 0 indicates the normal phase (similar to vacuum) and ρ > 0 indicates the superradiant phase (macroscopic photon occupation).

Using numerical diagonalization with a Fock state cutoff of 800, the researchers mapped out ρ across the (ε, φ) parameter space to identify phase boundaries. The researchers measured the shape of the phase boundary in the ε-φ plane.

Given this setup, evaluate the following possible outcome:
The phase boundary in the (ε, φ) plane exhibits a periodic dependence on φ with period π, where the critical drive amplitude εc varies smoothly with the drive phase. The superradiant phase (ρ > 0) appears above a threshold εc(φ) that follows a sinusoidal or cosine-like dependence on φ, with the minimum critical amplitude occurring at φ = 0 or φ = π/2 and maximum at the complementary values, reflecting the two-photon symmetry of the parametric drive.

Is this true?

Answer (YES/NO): NO